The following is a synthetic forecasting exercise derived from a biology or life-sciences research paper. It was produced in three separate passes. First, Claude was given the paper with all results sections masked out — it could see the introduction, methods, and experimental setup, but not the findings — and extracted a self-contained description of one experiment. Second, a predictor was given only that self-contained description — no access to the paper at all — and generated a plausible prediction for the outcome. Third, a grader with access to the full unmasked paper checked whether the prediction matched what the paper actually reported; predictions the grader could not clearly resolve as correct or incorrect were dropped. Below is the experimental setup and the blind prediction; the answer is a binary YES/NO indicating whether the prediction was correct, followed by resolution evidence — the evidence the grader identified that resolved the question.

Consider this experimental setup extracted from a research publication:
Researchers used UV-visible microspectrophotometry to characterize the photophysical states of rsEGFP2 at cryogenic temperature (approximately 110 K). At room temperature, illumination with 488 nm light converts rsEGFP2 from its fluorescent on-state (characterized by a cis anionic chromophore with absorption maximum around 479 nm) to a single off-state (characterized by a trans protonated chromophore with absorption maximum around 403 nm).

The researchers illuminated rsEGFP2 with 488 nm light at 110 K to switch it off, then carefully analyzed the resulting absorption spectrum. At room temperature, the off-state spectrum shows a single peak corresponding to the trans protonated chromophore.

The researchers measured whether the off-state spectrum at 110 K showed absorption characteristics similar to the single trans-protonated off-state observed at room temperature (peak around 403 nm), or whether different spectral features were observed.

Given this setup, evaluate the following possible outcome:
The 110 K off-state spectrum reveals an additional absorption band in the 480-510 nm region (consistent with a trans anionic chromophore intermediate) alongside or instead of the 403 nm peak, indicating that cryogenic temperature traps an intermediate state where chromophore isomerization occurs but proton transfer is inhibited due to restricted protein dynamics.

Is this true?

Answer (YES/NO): NO